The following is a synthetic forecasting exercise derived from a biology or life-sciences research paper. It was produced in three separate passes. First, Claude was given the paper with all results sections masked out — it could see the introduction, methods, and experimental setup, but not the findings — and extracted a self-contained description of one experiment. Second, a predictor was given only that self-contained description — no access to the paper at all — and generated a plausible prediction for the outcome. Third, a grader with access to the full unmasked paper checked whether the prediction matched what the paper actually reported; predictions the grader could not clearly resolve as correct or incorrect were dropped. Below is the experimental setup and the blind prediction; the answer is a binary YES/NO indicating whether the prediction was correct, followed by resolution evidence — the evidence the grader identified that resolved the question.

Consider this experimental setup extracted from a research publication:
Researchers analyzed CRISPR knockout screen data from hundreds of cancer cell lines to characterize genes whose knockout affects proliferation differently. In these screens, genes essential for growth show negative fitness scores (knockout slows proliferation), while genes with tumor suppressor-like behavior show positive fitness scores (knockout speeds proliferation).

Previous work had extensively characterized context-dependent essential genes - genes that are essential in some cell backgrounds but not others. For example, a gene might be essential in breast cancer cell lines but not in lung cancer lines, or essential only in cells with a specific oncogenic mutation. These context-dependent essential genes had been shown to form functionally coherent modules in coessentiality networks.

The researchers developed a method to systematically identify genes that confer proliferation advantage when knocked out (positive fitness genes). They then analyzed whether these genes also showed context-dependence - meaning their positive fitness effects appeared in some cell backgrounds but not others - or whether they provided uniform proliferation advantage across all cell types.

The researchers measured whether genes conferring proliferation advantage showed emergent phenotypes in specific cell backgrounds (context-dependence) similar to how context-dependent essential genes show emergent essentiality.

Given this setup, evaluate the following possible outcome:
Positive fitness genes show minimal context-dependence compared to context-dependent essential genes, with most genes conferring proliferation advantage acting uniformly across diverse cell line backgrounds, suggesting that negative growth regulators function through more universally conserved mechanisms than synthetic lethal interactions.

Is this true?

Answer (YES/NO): NO